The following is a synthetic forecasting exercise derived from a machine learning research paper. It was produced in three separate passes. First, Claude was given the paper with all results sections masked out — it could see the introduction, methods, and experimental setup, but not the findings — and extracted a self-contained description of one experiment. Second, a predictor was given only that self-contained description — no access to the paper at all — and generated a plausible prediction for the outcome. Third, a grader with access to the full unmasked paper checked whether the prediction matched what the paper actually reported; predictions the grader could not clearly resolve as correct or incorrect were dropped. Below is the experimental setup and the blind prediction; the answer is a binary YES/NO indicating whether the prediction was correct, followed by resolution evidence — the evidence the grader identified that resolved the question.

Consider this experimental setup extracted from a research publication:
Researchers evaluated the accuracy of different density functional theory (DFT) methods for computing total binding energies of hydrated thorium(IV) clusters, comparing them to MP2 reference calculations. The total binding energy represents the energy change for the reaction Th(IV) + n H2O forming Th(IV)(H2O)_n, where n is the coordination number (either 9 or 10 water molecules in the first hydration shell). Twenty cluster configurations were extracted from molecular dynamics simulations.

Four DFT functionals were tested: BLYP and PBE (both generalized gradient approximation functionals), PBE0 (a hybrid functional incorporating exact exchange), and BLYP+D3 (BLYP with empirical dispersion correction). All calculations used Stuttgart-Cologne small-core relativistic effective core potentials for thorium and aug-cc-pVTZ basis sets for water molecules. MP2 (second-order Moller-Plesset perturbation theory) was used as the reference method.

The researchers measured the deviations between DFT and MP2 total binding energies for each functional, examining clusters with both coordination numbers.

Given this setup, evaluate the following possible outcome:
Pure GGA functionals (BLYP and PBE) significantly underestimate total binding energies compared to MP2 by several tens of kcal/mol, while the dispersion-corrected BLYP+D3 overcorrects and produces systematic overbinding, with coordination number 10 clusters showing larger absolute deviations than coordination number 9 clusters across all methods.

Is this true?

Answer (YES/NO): NO